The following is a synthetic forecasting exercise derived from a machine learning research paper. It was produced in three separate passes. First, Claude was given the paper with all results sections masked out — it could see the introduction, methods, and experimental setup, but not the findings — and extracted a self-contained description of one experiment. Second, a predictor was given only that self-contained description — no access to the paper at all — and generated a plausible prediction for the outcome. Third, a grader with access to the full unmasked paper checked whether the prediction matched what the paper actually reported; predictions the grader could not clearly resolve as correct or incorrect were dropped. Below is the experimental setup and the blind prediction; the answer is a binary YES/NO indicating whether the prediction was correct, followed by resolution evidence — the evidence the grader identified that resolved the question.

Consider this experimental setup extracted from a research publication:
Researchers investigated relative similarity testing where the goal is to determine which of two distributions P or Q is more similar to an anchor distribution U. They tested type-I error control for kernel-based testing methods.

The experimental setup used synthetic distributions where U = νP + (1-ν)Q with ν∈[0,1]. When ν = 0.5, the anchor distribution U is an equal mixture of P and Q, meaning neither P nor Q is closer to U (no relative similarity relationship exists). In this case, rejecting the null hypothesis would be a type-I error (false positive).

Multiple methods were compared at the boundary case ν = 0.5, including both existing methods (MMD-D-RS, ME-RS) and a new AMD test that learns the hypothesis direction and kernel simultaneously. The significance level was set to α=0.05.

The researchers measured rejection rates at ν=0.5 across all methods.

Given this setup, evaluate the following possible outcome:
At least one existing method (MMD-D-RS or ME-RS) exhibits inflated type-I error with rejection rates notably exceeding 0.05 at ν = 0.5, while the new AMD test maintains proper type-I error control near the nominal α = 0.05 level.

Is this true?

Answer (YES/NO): NO